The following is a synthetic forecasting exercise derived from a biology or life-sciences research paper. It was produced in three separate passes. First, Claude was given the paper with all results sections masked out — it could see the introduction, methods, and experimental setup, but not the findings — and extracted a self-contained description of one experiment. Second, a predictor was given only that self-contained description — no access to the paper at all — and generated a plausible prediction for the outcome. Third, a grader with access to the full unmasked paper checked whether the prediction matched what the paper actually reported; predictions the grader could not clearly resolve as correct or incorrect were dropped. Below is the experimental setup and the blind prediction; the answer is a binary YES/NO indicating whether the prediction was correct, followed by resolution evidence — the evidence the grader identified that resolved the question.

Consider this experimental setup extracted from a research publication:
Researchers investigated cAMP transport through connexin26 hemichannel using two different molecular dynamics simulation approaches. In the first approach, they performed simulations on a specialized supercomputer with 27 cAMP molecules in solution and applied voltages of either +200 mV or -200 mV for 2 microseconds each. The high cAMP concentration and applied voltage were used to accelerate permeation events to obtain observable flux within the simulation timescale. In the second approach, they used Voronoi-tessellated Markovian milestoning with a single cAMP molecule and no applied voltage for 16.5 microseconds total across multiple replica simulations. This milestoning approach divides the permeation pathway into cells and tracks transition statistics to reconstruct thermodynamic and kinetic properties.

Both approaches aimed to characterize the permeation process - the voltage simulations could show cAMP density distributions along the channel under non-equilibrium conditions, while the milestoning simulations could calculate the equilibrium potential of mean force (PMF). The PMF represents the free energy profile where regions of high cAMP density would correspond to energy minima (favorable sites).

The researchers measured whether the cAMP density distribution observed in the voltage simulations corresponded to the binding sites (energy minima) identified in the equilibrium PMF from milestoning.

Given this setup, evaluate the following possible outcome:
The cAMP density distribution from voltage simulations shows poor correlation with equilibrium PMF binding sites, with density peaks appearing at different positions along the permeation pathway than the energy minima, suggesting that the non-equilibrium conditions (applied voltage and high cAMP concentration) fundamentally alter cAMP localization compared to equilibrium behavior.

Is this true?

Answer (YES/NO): NO